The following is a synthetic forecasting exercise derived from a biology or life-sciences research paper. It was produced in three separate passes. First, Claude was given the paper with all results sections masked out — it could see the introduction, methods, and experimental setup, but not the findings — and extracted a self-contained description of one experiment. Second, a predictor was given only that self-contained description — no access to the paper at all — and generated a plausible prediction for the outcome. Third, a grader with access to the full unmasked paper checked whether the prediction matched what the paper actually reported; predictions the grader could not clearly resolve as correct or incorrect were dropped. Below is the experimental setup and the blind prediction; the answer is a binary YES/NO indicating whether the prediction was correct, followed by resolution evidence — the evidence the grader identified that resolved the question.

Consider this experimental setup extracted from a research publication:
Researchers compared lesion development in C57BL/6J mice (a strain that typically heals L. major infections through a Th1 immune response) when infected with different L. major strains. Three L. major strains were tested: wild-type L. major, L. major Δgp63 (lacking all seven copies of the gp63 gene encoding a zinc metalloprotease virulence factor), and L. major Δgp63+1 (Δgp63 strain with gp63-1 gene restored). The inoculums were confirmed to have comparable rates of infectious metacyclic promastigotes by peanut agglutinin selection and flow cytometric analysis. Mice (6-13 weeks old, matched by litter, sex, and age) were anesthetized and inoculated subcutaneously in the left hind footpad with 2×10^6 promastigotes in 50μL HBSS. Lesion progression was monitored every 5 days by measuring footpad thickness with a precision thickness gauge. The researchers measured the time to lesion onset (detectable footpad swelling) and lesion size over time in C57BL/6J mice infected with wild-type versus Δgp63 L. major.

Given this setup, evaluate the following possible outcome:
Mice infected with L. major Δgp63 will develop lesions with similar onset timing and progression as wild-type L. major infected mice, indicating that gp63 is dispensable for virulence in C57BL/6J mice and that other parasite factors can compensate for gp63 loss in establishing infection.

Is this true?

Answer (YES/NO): NO